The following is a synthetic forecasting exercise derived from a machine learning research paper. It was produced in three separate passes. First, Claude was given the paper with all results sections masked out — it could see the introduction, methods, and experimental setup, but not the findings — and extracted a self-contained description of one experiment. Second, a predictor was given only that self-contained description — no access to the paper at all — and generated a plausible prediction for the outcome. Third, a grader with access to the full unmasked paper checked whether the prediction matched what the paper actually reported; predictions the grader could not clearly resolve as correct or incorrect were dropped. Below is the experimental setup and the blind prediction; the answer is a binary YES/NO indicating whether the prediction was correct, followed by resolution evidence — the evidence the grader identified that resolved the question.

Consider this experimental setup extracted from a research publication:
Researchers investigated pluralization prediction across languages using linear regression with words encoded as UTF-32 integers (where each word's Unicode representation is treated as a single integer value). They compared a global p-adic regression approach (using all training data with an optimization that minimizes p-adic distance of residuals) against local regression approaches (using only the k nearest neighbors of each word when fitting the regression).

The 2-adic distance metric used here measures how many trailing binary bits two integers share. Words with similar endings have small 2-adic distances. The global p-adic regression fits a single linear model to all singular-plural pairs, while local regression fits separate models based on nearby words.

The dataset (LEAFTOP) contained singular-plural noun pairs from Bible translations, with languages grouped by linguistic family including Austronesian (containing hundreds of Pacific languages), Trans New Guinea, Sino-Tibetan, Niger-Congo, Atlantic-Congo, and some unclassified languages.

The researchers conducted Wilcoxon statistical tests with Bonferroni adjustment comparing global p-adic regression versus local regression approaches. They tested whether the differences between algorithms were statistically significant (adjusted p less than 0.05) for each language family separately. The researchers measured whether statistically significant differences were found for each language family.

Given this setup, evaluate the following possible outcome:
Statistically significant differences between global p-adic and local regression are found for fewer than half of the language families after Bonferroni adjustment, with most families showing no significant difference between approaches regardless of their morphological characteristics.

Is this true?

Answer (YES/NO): YES